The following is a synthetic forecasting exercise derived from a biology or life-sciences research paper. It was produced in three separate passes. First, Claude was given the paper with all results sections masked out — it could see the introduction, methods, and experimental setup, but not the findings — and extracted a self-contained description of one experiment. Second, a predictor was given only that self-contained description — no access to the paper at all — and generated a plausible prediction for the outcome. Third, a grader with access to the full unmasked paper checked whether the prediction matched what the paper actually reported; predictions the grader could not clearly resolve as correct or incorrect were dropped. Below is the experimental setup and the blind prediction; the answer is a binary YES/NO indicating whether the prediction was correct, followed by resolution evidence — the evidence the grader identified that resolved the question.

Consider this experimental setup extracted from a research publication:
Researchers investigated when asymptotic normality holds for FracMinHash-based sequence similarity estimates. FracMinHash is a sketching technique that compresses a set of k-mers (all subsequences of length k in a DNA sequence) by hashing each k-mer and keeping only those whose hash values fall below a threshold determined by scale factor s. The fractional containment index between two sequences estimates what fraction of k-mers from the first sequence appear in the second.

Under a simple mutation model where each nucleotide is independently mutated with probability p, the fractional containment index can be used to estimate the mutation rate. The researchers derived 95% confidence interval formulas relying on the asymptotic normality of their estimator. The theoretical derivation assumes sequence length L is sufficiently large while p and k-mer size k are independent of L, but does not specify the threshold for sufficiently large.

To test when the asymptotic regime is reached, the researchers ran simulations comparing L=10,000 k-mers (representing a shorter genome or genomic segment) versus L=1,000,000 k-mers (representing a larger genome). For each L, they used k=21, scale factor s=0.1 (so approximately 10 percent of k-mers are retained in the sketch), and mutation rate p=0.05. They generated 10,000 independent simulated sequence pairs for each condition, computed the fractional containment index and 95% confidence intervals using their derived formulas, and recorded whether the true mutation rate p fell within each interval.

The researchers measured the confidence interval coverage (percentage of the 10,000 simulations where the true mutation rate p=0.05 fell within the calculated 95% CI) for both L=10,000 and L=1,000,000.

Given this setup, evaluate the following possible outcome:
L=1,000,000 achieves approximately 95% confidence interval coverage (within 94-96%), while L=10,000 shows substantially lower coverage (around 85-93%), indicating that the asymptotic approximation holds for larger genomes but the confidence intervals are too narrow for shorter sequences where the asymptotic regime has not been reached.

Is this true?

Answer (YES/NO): NO